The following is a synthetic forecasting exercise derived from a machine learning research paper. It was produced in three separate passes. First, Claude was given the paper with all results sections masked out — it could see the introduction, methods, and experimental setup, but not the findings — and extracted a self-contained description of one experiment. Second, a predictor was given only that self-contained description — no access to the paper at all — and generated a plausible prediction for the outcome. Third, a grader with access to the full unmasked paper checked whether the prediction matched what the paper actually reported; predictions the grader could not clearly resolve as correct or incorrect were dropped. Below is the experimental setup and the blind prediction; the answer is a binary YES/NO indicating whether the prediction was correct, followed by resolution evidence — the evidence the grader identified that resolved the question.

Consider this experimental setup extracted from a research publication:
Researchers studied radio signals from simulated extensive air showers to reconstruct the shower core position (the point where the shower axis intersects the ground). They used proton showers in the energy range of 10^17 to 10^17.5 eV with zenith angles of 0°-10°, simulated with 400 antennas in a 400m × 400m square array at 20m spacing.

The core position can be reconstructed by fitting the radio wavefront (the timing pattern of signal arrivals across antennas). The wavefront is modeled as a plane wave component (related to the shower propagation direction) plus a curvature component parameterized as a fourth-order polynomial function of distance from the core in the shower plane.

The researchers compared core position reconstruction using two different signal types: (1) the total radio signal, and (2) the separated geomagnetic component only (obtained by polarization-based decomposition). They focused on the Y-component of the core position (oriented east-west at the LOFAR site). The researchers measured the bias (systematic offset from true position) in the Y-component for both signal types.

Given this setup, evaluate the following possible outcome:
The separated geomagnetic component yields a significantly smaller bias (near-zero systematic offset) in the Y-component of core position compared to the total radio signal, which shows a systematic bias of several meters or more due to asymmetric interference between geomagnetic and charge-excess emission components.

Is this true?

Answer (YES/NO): YES